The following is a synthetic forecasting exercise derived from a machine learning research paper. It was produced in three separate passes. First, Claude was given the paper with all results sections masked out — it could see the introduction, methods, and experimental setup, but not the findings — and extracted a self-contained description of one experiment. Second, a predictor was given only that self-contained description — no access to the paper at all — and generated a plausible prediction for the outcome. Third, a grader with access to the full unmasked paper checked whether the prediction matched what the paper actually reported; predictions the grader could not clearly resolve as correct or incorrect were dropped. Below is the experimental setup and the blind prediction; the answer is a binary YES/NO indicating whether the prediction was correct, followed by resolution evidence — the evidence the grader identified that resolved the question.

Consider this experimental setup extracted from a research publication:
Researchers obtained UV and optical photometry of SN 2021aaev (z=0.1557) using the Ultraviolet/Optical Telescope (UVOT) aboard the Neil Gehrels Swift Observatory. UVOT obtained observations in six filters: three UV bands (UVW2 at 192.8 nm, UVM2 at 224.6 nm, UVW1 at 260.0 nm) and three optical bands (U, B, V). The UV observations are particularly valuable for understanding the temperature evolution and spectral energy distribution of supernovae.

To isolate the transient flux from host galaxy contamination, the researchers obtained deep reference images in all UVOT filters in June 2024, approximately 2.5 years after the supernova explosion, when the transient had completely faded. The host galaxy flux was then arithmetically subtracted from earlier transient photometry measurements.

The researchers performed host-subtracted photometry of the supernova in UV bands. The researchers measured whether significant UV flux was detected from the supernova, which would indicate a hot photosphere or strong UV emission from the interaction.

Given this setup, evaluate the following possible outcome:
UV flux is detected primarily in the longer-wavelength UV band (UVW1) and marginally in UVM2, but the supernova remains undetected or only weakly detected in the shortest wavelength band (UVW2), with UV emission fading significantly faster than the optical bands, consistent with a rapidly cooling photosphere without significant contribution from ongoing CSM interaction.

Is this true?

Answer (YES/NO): NO